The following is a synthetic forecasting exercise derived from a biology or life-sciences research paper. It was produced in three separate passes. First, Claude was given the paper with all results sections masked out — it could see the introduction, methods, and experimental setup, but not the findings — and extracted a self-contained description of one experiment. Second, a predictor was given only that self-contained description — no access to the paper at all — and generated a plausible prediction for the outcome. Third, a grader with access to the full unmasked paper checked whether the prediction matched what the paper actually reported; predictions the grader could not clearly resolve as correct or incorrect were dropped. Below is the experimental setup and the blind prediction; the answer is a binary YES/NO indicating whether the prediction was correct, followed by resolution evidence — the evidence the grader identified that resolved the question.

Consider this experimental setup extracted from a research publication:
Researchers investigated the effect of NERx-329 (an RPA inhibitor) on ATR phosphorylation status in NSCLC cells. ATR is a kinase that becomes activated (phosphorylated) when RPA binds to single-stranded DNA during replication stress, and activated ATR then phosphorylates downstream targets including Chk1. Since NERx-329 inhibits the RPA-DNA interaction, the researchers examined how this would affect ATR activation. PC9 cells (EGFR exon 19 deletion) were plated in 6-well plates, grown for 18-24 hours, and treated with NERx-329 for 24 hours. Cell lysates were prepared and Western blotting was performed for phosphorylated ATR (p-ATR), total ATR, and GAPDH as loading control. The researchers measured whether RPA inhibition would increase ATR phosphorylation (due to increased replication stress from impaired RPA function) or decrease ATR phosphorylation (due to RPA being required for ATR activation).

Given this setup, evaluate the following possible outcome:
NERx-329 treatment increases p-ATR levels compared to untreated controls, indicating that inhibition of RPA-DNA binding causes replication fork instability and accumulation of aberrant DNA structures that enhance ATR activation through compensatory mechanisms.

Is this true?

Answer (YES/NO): NO